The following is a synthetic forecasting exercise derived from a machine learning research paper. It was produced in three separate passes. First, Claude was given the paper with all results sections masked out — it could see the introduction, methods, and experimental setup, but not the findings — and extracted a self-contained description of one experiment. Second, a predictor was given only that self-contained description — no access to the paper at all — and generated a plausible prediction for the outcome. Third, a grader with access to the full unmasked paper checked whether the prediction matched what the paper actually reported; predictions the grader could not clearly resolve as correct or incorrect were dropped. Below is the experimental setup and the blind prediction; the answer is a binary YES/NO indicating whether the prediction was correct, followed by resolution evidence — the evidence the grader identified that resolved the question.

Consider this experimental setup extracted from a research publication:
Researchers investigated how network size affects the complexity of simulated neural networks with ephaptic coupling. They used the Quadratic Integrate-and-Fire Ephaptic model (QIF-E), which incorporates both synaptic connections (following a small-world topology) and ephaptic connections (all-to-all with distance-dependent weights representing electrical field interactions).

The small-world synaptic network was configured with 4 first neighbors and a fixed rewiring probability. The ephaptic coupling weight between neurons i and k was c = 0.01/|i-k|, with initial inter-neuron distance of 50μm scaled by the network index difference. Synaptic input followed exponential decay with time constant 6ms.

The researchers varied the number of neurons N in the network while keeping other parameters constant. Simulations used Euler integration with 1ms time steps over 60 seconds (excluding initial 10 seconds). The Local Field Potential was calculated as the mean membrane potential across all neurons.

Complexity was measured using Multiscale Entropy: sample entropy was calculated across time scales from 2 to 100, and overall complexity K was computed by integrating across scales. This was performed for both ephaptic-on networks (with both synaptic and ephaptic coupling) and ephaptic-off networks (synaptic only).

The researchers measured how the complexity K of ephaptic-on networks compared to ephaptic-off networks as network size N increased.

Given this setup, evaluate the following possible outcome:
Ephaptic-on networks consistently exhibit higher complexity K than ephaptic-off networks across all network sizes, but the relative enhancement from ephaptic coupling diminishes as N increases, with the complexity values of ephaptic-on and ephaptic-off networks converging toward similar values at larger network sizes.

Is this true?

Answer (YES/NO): NO